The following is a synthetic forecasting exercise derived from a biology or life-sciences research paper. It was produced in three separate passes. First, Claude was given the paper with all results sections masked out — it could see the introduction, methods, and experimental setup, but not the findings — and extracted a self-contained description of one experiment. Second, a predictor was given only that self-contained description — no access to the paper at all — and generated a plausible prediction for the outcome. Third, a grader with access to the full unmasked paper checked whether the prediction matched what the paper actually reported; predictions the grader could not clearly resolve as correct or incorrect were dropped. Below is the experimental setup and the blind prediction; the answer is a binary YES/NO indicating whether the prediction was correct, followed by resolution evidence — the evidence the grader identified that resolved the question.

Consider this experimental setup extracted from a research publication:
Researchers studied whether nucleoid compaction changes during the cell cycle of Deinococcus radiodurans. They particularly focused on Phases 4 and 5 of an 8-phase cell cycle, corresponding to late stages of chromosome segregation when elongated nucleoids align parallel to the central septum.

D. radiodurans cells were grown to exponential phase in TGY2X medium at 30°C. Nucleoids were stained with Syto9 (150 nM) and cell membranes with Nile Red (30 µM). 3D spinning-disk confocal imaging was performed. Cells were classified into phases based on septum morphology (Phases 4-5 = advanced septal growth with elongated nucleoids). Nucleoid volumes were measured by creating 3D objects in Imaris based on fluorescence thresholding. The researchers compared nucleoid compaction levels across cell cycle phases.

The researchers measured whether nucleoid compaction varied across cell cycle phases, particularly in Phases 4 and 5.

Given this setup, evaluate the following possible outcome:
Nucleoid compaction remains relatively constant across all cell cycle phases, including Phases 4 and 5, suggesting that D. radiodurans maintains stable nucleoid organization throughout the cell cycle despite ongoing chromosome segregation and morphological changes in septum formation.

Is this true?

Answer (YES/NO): NO